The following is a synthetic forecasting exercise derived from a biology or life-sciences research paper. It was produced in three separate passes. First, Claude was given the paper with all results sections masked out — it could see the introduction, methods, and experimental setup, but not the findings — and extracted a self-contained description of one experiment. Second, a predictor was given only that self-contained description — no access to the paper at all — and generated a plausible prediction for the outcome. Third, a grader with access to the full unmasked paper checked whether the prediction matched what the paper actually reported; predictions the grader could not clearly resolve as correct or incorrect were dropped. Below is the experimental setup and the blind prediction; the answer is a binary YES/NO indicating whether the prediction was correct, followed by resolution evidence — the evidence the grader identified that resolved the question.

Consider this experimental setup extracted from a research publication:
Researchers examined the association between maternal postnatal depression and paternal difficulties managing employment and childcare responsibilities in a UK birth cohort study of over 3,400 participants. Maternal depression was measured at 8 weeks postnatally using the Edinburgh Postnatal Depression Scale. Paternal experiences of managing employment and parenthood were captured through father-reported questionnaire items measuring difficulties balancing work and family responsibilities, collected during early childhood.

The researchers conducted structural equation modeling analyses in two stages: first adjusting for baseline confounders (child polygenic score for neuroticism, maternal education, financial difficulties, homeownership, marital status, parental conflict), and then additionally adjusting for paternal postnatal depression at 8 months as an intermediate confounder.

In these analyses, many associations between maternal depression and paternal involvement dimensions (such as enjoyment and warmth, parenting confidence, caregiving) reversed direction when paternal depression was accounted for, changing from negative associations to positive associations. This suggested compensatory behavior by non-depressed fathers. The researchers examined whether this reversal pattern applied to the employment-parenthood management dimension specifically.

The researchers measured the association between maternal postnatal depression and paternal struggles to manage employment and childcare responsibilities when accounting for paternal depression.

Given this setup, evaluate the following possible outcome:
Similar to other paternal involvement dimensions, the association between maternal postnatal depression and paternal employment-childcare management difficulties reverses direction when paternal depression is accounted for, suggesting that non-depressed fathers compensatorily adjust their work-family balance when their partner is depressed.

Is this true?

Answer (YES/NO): NO